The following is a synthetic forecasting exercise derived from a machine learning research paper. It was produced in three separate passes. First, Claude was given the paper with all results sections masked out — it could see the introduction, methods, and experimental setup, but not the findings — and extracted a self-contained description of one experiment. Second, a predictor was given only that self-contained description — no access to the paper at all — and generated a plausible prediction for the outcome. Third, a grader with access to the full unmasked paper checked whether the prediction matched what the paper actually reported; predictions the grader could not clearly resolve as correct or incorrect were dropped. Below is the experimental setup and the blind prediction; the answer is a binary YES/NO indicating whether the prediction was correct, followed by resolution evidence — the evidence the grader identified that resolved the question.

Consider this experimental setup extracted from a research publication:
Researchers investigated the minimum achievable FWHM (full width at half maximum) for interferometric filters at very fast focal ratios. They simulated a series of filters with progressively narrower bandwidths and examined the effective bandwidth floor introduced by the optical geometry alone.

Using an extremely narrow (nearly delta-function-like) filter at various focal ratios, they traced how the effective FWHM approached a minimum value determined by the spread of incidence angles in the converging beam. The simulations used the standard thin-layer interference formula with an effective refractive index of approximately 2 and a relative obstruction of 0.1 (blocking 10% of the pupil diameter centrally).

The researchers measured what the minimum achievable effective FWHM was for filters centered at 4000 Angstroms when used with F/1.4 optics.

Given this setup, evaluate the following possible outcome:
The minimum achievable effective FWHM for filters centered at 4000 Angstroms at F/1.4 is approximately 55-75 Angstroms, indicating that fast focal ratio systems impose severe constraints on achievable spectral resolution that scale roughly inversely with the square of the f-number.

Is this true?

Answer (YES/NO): YES